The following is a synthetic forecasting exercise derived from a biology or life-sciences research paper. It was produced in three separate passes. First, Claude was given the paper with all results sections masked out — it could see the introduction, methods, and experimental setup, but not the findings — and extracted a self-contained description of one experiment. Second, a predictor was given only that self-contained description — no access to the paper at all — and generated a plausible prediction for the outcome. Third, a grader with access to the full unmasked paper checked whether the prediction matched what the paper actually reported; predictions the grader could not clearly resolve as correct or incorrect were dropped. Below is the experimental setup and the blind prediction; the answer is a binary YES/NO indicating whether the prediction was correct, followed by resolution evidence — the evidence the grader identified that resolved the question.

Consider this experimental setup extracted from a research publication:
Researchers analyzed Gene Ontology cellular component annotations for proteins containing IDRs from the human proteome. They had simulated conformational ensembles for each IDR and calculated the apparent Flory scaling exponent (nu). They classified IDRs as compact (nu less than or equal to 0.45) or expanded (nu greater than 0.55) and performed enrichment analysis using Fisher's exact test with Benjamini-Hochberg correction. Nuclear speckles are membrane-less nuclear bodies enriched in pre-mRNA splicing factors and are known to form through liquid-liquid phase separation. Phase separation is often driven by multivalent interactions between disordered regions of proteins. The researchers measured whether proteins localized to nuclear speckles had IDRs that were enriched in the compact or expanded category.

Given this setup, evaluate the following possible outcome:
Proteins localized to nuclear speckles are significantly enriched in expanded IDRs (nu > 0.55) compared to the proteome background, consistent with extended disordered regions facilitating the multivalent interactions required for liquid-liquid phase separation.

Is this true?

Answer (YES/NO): NO